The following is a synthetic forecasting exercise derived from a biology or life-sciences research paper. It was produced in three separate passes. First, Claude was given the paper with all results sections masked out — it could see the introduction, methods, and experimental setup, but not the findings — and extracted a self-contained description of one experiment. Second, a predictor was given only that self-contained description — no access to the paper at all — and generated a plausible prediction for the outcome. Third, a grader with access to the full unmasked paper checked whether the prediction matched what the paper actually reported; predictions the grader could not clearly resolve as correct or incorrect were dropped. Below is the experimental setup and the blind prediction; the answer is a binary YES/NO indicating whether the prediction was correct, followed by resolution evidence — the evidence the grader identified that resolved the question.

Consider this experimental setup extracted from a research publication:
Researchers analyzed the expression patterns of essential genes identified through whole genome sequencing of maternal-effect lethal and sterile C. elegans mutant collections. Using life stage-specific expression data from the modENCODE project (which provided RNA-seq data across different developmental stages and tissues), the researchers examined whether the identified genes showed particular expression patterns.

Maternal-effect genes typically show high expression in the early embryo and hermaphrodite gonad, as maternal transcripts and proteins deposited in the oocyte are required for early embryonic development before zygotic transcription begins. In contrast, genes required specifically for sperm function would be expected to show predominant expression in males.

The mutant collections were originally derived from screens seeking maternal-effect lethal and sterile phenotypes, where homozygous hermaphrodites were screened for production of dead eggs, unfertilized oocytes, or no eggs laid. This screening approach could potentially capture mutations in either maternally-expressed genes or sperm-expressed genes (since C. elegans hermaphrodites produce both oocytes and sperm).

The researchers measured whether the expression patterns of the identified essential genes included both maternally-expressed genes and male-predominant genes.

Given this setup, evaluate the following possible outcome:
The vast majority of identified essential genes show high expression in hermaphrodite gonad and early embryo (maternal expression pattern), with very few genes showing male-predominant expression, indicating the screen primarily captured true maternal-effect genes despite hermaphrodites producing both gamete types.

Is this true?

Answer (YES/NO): NO